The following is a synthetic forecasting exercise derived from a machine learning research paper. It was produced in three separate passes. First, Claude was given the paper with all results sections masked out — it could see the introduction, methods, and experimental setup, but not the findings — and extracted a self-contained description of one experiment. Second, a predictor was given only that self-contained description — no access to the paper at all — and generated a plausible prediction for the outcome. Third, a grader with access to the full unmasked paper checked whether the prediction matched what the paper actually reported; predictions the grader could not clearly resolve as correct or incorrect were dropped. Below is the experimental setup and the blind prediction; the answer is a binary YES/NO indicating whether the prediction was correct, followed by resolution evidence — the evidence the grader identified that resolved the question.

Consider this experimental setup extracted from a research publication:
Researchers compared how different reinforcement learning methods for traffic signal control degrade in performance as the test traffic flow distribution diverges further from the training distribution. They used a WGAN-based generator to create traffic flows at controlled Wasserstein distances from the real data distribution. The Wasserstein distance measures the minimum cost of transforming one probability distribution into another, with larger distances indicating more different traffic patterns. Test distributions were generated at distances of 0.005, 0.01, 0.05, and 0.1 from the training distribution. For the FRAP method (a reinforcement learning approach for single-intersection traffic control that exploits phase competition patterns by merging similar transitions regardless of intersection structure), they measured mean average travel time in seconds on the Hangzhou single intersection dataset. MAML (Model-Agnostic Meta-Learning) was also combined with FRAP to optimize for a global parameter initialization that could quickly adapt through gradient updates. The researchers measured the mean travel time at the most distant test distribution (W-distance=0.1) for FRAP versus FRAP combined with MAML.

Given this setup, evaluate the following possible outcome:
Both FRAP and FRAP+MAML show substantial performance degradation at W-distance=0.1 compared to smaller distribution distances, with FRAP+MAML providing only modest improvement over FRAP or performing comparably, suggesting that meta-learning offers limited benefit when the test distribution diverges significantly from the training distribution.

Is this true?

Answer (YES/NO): NO